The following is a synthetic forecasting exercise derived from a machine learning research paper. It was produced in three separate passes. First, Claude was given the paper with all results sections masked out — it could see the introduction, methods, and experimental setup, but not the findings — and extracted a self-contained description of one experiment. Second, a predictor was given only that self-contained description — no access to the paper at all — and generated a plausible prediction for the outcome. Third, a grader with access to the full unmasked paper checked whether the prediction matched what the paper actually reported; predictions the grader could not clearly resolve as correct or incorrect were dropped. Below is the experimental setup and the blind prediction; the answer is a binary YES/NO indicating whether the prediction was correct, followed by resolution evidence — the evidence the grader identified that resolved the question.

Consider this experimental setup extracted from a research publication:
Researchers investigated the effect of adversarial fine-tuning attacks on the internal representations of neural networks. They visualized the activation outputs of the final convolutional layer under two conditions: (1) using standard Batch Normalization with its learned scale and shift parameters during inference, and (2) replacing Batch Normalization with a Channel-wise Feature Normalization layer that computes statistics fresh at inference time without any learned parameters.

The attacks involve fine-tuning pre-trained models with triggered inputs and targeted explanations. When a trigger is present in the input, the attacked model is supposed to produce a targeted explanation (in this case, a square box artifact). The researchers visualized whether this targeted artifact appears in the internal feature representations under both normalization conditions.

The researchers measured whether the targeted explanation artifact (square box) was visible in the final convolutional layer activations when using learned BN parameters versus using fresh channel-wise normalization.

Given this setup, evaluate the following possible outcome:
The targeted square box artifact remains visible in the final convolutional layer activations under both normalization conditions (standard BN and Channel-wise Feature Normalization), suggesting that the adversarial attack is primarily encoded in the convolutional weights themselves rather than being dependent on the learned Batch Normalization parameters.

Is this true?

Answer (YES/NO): NO